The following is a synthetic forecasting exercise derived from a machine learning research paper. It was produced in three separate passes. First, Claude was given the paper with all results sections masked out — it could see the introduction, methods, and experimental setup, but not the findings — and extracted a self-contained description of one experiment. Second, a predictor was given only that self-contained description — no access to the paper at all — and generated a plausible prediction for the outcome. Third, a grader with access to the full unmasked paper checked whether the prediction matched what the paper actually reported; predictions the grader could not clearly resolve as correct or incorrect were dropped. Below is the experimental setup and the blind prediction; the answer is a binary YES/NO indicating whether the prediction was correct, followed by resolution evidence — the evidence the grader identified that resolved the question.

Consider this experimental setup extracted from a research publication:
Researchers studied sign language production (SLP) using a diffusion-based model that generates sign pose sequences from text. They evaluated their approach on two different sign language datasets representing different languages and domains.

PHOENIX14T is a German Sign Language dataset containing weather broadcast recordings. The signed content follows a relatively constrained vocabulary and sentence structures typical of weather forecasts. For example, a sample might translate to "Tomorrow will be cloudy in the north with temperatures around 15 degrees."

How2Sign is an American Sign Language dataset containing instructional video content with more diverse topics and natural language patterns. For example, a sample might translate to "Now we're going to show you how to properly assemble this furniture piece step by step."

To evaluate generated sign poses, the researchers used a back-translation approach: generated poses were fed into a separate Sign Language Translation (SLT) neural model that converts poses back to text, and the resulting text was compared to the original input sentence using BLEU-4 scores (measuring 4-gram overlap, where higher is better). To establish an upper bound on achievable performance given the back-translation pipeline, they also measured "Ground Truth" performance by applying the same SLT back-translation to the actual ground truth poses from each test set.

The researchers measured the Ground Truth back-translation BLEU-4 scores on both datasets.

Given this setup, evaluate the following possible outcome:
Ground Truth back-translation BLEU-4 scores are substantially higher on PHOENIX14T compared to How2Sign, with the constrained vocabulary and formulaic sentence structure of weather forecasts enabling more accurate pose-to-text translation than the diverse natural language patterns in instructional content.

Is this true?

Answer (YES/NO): YES